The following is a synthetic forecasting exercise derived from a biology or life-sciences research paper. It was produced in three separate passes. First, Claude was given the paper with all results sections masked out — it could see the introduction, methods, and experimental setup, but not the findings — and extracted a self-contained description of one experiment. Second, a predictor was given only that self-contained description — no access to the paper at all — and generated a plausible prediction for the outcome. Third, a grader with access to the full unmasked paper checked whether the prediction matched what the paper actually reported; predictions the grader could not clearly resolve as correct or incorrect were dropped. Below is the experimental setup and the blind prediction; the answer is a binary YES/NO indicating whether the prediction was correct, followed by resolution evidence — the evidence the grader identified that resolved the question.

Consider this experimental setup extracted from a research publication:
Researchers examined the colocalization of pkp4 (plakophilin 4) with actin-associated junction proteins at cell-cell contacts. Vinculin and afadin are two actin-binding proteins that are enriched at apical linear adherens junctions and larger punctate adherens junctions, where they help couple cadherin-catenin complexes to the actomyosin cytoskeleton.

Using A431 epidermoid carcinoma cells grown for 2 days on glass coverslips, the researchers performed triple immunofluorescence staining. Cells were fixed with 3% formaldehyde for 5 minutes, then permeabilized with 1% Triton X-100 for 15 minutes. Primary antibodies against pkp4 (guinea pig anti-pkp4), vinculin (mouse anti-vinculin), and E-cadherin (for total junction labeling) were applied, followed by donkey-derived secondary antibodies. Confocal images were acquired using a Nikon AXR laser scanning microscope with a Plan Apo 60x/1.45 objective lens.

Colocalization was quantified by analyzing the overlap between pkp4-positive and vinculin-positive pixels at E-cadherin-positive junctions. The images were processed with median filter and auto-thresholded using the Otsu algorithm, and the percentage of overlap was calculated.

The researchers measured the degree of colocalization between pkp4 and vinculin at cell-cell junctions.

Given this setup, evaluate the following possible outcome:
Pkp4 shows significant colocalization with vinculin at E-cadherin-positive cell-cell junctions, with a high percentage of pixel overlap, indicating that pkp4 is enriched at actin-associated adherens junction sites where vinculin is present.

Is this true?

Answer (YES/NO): NO